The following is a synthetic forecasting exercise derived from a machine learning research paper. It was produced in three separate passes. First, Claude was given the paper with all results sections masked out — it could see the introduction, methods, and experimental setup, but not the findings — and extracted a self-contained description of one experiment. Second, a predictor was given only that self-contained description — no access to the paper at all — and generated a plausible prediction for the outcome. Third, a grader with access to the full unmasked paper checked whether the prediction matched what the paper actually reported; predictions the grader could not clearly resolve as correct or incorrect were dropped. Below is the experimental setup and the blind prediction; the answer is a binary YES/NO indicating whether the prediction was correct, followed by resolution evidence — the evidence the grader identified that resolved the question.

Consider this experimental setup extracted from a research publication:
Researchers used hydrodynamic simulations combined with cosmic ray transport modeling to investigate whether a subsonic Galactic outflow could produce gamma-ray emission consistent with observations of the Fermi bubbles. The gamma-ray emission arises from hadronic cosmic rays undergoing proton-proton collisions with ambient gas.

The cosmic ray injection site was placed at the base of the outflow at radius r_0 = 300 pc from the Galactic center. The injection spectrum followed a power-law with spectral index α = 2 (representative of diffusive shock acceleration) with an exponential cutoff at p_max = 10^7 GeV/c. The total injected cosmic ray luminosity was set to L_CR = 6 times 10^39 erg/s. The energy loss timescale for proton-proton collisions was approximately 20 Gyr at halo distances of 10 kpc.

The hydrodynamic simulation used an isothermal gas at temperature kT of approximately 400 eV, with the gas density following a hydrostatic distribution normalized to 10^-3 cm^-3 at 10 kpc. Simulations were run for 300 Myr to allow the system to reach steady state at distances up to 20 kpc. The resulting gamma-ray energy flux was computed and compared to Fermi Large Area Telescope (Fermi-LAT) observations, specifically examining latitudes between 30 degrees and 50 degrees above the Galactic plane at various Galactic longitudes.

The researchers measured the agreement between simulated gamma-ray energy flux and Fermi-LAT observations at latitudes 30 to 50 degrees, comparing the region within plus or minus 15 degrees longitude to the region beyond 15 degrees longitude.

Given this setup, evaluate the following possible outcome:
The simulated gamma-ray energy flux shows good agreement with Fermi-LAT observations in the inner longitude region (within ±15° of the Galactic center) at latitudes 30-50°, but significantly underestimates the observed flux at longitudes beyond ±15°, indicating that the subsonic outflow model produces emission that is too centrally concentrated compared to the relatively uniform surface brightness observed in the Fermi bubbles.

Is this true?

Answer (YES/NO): NO